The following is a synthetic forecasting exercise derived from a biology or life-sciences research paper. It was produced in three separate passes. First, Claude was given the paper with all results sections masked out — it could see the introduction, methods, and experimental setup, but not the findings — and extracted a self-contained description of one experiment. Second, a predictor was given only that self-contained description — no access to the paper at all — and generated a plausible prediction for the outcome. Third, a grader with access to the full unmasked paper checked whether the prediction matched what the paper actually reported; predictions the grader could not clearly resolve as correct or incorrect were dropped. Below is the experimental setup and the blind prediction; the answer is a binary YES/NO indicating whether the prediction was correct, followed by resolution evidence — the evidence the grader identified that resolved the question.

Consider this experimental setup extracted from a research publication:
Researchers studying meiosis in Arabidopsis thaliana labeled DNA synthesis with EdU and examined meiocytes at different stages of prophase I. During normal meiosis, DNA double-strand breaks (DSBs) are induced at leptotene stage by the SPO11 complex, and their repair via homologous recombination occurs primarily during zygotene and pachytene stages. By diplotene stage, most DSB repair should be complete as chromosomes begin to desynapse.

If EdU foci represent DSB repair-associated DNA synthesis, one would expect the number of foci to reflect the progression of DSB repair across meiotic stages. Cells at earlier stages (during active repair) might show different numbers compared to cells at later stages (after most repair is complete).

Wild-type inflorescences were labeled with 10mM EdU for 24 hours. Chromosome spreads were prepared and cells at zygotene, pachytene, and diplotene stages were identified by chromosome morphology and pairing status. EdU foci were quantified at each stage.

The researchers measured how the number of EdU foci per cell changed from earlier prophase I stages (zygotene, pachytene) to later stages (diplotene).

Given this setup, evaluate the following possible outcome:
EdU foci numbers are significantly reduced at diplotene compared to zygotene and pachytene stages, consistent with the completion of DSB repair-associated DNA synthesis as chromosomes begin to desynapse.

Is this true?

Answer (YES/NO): NO